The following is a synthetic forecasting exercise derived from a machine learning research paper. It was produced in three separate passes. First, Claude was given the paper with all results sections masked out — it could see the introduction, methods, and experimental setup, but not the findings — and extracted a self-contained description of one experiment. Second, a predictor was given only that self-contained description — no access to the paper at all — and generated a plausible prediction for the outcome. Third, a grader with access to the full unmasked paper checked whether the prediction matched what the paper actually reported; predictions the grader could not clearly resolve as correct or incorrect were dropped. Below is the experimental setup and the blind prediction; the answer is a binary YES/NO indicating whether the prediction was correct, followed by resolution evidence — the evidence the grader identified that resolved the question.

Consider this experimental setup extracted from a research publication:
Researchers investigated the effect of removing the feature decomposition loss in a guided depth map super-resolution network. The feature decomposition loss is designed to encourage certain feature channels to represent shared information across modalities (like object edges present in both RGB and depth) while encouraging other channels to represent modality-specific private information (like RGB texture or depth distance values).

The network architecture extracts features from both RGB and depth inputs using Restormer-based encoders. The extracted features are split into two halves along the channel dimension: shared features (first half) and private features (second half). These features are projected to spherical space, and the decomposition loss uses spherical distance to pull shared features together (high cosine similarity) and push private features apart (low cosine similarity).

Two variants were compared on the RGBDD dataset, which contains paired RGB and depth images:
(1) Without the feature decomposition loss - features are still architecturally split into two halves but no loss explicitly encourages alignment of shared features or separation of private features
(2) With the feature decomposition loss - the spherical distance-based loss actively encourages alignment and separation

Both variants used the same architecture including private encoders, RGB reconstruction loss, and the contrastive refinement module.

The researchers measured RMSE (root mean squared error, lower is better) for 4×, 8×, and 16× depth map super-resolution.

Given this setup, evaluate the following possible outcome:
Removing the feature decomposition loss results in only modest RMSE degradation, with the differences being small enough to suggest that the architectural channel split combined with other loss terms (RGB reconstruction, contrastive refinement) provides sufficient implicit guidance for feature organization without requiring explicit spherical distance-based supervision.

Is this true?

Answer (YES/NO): NO